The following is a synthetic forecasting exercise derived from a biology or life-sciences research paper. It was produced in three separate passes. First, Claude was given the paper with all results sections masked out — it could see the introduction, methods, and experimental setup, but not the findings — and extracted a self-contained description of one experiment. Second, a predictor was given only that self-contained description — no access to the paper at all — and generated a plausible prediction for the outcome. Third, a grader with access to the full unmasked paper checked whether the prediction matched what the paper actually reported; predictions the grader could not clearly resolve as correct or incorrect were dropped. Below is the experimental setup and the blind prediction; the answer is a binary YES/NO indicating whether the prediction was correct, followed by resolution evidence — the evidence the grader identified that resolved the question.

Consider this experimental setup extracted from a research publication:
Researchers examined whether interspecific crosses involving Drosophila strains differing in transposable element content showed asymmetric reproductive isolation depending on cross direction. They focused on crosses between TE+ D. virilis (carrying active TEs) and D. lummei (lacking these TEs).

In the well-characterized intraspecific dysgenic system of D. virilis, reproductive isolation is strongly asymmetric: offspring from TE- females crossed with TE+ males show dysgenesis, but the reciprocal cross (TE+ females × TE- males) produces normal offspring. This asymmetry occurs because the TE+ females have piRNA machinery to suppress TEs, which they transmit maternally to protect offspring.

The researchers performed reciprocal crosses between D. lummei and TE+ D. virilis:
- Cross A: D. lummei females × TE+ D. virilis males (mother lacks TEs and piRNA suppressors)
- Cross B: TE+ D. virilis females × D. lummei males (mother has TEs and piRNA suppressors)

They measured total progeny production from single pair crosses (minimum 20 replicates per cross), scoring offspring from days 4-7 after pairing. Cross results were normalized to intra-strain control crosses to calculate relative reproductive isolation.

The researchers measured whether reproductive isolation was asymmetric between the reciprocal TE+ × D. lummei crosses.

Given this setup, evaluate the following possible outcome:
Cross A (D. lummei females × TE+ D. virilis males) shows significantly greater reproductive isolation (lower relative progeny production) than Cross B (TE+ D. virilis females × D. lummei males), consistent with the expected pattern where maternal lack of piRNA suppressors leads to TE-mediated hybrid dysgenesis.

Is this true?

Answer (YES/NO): NO